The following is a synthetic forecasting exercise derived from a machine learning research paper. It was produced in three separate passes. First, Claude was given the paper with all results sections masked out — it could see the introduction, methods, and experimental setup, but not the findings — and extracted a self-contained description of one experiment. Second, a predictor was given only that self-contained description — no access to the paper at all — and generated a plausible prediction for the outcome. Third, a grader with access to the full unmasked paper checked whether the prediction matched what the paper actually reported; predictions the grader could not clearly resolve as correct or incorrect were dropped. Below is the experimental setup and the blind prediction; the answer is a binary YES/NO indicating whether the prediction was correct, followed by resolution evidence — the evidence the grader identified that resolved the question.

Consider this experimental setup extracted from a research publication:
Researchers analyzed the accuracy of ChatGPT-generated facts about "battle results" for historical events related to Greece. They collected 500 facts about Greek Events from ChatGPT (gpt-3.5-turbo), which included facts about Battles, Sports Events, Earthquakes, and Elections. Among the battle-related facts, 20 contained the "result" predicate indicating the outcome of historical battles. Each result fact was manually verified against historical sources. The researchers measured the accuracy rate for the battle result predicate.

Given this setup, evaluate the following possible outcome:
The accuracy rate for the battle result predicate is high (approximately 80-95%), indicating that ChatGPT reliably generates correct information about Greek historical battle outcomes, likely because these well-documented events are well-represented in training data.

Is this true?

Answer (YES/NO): NO